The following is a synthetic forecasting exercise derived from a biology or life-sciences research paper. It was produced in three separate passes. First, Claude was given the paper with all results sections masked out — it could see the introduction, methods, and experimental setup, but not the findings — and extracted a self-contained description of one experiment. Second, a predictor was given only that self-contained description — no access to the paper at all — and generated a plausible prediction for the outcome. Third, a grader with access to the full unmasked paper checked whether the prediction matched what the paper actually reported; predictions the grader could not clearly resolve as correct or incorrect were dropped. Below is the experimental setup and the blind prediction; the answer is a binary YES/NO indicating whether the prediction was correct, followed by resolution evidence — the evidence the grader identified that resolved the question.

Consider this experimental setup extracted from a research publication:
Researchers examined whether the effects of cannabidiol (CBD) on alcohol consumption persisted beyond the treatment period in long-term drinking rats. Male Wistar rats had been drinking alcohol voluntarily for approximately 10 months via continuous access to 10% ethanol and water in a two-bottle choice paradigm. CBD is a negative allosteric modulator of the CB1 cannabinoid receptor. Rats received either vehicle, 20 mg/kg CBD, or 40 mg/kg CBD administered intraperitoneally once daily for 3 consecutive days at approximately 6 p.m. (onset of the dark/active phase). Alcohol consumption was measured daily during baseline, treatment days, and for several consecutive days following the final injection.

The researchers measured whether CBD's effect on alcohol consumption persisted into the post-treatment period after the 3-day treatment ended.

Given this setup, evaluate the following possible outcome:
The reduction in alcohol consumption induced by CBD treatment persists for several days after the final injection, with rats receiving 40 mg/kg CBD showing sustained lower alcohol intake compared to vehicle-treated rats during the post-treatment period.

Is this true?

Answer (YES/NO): NO